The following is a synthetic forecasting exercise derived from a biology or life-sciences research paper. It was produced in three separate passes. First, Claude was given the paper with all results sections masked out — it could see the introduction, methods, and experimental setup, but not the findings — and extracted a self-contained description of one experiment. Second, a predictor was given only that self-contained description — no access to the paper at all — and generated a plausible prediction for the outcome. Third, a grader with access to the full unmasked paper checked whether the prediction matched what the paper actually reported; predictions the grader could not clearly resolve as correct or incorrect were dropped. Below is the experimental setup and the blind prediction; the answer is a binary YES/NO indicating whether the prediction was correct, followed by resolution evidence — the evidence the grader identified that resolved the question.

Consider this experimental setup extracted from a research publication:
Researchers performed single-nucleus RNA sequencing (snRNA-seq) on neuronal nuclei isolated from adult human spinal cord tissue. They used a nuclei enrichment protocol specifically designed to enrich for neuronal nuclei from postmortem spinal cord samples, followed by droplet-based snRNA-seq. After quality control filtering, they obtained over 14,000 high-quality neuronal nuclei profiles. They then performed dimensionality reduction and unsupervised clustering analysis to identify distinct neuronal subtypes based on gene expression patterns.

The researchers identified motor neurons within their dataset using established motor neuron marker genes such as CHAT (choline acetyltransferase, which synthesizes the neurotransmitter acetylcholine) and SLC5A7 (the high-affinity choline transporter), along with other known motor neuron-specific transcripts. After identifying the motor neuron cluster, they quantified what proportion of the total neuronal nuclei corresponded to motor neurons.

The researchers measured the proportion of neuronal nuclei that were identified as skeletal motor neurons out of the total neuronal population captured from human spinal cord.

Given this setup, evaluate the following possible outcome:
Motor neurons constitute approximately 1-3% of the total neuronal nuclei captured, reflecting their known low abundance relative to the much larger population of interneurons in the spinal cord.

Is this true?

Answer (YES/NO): NO